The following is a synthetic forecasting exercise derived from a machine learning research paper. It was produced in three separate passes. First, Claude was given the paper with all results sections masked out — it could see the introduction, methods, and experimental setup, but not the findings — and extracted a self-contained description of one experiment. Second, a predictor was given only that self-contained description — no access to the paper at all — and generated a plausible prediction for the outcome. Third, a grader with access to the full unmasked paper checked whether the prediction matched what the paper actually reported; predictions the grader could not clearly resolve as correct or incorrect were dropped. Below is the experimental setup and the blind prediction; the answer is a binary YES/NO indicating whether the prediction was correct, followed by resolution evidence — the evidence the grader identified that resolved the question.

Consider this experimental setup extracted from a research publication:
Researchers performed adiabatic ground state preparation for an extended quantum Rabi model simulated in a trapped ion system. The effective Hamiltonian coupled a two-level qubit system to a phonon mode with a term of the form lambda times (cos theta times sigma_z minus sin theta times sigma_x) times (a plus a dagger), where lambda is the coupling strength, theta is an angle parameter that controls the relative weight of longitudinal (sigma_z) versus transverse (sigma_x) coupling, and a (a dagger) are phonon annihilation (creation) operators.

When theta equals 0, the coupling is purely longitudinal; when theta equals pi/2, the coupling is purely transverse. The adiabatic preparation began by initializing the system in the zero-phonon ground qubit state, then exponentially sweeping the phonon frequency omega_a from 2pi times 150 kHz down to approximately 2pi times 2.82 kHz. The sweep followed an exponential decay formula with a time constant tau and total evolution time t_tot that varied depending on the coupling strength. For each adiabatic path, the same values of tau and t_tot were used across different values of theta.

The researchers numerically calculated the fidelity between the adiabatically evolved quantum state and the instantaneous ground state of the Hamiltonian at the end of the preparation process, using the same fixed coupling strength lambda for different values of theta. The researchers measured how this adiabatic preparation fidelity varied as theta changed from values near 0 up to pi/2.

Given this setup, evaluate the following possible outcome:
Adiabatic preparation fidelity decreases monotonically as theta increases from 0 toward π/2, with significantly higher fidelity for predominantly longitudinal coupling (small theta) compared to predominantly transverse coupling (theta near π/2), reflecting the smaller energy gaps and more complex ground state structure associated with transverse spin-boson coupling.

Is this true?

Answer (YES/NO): NO